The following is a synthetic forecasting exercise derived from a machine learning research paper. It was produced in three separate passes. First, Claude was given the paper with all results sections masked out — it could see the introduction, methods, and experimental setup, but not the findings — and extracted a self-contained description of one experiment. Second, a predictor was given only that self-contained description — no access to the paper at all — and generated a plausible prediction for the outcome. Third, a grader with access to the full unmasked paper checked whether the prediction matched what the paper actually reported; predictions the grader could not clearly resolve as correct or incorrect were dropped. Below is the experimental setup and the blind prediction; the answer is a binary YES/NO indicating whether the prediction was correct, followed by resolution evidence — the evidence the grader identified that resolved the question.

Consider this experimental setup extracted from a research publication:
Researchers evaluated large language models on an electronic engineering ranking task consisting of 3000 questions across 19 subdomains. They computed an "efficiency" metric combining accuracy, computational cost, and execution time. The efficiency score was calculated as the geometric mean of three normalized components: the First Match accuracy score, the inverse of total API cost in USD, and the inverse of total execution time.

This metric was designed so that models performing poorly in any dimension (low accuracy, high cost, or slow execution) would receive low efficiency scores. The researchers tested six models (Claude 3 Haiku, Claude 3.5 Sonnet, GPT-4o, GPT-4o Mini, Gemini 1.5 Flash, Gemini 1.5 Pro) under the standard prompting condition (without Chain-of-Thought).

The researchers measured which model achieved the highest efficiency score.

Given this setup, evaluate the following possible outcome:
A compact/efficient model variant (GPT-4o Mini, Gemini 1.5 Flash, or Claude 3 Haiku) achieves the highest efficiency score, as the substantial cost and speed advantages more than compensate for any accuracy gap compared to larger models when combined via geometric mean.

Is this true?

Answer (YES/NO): YES